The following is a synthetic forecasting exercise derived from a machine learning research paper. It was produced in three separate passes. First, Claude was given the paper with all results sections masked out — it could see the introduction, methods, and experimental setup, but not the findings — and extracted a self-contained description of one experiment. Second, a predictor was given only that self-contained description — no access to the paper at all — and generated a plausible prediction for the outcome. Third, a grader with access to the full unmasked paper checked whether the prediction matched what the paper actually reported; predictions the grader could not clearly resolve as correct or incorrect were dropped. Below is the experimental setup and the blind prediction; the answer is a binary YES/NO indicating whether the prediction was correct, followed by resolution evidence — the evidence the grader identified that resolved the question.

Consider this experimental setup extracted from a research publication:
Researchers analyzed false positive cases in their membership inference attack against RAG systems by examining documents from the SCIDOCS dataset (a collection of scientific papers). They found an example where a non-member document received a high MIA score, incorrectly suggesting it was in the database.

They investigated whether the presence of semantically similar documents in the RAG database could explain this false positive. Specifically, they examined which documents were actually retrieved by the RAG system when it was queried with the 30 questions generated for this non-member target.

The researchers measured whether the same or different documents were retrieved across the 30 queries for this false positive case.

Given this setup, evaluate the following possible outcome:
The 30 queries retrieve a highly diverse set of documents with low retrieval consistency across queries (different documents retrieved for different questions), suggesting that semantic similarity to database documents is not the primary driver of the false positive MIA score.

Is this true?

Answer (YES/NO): NO